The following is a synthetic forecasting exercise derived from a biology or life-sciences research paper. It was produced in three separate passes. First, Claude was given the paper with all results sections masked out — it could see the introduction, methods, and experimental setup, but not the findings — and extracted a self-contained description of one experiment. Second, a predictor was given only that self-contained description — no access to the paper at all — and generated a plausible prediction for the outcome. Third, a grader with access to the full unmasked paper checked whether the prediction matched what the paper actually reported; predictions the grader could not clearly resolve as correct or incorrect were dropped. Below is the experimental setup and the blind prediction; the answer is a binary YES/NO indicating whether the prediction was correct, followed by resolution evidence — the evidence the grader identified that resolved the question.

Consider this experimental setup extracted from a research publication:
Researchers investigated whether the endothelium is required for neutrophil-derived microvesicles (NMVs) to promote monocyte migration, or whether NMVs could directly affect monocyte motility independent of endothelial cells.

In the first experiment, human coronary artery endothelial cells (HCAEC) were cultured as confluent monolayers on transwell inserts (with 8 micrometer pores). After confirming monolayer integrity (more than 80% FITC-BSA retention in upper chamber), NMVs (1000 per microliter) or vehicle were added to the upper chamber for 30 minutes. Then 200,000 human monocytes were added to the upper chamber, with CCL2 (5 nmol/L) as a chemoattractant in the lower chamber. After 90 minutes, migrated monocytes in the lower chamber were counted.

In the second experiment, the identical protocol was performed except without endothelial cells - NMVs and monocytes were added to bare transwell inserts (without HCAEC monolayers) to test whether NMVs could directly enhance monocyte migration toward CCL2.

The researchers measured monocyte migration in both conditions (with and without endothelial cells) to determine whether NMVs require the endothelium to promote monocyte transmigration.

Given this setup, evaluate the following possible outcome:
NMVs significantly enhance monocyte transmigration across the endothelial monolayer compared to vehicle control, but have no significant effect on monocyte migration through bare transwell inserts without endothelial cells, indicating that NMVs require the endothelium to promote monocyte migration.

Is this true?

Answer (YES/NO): YES